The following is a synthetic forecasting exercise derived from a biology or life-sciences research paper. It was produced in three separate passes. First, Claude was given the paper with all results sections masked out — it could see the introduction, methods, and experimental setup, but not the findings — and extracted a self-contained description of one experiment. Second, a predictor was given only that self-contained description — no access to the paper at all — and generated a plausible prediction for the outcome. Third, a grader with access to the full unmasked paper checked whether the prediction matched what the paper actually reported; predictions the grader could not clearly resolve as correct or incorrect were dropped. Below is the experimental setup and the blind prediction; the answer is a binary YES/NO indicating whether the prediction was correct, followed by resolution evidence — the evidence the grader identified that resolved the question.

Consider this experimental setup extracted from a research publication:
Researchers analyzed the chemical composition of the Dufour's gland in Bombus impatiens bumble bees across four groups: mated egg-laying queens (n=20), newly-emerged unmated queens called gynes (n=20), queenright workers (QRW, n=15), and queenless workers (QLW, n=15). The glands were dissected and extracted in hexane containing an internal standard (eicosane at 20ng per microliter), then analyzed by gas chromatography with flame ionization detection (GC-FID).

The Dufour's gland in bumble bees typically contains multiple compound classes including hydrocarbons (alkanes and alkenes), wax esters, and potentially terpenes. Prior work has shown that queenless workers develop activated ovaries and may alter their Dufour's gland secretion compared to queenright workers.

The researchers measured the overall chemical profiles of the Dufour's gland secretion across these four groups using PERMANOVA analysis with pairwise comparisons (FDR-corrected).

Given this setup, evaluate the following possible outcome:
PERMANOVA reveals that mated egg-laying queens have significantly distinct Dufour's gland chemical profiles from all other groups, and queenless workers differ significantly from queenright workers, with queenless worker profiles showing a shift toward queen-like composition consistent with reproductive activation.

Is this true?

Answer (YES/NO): NO